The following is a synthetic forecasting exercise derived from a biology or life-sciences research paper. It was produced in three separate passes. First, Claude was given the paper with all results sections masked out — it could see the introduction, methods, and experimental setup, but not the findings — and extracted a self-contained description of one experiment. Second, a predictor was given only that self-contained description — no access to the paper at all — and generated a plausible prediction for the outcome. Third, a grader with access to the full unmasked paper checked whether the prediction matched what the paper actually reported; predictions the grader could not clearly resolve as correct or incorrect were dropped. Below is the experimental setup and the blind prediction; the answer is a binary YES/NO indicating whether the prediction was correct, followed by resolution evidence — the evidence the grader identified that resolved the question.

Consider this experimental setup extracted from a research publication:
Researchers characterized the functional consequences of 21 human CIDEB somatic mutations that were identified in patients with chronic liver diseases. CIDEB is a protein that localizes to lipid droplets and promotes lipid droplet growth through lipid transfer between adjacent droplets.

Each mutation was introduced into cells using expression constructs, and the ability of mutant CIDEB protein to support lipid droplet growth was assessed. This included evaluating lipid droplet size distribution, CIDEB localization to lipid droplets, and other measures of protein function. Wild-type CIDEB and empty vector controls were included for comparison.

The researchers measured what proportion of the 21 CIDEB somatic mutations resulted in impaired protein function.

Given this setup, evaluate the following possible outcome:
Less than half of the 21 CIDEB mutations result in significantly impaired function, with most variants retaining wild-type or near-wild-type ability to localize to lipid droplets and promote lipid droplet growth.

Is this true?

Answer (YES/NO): NO